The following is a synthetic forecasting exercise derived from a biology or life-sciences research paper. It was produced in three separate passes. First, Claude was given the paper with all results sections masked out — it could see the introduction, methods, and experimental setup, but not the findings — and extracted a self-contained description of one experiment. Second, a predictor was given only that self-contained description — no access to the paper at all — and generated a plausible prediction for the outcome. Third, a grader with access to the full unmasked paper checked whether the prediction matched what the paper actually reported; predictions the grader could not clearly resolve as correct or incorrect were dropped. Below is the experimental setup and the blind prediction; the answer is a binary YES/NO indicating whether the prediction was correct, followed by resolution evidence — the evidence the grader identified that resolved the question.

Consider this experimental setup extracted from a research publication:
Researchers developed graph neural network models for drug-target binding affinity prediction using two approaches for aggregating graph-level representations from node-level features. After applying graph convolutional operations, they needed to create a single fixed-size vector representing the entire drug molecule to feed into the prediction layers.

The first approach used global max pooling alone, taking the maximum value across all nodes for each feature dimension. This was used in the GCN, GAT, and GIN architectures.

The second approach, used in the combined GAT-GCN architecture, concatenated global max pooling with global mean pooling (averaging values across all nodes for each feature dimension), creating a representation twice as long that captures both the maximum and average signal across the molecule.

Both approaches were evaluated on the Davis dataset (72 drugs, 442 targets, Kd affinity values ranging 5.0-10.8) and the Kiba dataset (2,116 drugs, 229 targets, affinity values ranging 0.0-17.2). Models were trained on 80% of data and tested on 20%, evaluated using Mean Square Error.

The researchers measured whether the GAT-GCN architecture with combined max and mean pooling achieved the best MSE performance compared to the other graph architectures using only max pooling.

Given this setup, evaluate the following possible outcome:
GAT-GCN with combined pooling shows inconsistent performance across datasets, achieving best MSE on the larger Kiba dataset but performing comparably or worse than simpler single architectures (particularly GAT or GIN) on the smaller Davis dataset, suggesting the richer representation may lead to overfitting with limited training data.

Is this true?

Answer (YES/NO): NO